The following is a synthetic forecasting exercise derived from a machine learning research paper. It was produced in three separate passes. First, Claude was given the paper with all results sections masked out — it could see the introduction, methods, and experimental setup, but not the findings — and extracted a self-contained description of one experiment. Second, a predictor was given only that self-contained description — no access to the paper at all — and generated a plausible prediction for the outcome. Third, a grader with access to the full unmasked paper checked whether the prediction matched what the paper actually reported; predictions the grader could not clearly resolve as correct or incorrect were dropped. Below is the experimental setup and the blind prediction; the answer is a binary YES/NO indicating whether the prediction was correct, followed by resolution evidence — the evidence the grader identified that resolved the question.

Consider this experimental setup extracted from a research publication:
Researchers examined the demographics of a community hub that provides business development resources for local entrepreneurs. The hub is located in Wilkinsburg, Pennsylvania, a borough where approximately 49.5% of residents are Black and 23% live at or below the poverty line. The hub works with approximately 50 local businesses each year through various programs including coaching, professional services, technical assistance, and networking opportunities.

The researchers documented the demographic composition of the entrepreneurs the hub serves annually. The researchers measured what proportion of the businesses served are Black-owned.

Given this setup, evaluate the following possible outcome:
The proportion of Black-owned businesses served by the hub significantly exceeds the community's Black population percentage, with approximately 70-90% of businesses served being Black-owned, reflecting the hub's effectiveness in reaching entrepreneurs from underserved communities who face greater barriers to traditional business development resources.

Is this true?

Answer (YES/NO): NO